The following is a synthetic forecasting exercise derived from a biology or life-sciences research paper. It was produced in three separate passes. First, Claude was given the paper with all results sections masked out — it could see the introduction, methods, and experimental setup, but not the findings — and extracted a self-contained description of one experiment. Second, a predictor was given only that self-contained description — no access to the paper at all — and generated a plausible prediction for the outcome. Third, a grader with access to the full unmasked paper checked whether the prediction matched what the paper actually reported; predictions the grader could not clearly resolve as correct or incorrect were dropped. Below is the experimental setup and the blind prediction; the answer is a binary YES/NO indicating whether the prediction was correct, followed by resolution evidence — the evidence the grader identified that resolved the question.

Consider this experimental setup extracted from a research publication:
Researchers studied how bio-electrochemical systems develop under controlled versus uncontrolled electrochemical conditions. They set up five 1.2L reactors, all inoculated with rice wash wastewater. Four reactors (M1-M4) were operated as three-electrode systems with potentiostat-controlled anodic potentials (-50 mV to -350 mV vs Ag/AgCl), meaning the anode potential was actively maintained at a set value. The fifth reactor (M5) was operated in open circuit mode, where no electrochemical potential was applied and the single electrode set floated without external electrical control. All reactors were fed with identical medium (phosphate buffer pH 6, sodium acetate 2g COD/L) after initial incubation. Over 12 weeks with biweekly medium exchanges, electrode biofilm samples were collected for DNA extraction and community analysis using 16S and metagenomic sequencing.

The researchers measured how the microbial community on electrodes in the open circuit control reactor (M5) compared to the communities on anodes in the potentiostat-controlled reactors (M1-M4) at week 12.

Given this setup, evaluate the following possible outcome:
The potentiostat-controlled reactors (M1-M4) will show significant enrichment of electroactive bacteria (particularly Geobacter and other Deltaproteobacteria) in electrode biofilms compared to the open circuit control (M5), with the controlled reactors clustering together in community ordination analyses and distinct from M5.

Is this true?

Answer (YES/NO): YES